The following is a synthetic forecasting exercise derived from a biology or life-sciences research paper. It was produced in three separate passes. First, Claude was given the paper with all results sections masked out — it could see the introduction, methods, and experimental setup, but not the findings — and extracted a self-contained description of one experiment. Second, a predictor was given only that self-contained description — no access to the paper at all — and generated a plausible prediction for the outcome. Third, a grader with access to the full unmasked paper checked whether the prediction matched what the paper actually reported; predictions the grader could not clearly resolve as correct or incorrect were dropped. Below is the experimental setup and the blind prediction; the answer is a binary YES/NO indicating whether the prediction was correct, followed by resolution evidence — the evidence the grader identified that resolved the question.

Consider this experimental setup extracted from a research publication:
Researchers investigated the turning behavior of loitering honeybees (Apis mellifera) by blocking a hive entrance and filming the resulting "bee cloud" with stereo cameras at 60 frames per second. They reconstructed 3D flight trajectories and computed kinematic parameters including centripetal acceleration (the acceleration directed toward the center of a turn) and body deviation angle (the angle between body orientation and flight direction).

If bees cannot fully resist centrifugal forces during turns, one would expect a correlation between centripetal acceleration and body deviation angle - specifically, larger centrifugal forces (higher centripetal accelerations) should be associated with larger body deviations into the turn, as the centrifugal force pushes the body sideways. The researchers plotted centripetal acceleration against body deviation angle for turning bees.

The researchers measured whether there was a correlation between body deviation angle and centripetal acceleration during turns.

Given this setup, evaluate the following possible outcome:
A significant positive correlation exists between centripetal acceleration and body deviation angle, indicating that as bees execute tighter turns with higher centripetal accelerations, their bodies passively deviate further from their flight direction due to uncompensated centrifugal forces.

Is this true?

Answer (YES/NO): NO